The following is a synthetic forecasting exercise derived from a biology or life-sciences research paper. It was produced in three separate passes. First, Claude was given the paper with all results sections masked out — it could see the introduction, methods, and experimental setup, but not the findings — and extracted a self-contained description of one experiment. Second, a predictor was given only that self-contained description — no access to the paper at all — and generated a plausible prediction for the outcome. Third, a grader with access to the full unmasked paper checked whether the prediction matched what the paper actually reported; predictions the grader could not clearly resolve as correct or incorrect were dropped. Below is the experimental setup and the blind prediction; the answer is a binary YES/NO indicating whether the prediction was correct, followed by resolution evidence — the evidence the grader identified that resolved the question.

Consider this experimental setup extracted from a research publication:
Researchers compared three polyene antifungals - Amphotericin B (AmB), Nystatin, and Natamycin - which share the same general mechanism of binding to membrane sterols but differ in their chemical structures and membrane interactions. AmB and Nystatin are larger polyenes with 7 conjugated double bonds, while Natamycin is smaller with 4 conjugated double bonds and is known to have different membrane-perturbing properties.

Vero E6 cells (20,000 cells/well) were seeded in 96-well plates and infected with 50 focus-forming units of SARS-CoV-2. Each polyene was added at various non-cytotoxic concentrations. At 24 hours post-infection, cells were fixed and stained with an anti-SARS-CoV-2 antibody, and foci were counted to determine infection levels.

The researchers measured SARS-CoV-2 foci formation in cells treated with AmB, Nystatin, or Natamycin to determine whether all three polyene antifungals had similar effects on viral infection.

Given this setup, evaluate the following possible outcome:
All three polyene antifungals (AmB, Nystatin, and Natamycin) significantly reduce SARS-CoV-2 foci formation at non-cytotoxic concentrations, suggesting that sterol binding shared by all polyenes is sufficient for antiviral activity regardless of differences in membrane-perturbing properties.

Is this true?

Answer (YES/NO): NO